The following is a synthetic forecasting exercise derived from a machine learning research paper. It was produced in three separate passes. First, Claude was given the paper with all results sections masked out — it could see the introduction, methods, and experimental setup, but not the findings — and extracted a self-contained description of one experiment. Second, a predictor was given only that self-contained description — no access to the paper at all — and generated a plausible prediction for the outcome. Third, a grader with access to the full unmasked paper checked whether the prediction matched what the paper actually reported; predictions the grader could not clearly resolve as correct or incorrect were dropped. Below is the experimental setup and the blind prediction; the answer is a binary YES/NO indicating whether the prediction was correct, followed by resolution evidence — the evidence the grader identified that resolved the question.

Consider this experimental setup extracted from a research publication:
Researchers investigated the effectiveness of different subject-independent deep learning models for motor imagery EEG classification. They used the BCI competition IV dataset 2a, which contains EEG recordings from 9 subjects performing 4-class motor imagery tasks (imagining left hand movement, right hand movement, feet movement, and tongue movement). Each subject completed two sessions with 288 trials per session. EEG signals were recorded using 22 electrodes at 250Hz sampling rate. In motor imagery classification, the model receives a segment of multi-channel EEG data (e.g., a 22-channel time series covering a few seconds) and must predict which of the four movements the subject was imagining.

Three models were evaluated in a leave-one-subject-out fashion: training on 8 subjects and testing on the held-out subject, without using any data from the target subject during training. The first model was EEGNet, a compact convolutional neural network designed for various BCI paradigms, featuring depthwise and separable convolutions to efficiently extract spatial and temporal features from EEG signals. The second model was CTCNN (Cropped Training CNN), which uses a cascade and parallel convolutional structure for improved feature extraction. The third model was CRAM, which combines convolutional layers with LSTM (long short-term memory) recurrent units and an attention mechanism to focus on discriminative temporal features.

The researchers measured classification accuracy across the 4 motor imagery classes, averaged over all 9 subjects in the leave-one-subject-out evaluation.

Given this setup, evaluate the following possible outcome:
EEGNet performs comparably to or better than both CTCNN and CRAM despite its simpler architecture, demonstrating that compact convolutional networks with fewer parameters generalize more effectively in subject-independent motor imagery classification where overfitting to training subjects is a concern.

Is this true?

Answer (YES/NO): NO